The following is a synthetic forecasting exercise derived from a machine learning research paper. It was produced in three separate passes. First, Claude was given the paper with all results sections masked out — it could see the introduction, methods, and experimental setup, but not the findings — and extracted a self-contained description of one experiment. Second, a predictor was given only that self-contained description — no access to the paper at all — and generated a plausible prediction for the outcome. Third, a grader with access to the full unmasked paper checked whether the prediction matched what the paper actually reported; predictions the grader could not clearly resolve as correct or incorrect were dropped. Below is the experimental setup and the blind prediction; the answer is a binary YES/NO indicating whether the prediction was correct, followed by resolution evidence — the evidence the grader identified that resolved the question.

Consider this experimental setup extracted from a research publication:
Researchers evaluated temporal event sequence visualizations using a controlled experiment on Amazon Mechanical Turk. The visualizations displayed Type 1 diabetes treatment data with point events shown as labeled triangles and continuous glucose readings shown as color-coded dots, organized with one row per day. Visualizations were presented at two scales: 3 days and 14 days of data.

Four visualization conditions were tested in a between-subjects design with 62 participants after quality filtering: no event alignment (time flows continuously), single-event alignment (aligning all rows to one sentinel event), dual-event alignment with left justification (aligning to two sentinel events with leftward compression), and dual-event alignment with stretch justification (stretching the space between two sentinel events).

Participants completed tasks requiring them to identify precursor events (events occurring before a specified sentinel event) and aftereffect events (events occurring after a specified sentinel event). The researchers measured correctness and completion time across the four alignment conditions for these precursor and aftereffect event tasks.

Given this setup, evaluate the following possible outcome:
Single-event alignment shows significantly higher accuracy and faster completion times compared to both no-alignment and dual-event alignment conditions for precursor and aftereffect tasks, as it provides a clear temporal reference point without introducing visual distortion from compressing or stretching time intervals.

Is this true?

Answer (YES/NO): NO